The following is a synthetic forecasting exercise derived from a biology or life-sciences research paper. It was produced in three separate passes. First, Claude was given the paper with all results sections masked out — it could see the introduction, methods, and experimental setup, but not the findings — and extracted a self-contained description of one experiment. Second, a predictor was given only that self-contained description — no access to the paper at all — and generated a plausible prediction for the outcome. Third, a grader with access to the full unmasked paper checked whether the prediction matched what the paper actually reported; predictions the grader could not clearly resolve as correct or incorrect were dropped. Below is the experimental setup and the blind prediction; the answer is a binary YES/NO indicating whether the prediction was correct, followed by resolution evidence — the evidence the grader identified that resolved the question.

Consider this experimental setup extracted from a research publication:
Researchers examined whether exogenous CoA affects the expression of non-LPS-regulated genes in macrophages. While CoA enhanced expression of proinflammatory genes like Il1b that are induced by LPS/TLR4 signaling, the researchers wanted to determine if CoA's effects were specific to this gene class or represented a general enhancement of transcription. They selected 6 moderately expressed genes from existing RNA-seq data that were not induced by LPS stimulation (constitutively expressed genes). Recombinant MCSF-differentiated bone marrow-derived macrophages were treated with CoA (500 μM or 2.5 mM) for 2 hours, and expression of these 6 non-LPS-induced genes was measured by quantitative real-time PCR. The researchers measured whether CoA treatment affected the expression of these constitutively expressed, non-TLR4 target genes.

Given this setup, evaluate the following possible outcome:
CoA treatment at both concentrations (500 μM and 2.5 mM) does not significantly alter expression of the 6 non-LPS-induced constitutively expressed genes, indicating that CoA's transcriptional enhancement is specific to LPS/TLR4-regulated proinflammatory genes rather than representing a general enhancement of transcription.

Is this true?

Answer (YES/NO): YES